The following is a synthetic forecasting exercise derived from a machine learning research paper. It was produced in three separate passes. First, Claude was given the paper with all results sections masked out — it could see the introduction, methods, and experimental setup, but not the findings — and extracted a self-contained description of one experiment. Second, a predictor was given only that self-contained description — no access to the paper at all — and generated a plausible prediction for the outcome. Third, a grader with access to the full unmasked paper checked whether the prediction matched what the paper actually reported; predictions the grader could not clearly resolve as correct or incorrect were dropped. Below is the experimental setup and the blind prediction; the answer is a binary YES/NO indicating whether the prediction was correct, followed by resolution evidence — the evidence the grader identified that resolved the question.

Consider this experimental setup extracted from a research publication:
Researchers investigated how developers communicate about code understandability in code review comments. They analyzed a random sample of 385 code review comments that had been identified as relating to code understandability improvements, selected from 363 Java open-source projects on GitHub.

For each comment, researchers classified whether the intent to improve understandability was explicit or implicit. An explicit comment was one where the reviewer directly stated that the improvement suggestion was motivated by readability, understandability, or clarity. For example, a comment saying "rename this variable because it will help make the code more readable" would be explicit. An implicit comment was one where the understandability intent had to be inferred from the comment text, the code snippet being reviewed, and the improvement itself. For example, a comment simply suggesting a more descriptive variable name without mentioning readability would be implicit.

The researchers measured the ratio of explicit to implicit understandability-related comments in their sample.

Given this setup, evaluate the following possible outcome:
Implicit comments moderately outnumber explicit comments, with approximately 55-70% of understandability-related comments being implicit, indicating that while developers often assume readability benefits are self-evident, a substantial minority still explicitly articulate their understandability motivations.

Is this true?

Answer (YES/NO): NO